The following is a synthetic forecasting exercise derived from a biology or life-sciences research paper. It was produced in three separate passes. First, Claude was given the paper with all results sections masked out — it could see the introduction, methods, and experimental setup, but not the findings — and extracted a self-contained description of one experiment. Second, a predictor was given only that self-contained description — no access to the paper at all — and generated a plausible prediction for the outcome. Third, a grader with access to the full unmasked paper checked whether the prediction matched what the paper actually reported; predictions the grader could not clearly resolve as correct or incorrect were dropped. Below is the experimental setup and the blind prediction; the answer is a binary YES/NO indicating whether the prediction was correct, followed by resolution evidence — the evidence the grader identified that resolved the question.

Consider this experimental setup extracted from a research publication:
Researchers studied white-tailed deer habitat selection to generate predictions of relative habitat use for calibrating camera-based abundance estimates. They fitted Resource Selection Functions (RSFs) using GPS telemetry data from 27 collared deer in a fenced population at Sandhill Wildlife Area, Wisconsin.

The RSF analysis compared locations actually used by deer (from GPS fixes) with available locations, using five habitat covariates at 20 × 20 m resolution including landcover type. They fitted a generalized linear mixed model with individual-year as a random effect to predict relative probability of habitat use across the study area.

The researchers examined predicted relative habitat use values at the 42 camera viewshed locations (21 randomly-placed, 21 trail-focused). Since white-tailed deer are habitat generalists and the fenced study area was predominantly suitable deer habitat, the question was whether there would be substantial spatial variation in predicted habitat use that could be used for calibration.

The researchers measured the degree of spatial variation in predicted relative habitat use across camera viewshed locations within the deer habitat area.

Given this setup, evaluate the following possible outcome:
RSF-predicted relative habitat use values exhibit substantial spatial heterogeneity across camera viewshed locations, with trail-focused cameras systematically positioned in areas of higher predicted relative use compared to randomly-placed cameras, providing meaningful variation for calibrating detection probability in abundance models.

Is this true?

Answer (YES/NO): NO